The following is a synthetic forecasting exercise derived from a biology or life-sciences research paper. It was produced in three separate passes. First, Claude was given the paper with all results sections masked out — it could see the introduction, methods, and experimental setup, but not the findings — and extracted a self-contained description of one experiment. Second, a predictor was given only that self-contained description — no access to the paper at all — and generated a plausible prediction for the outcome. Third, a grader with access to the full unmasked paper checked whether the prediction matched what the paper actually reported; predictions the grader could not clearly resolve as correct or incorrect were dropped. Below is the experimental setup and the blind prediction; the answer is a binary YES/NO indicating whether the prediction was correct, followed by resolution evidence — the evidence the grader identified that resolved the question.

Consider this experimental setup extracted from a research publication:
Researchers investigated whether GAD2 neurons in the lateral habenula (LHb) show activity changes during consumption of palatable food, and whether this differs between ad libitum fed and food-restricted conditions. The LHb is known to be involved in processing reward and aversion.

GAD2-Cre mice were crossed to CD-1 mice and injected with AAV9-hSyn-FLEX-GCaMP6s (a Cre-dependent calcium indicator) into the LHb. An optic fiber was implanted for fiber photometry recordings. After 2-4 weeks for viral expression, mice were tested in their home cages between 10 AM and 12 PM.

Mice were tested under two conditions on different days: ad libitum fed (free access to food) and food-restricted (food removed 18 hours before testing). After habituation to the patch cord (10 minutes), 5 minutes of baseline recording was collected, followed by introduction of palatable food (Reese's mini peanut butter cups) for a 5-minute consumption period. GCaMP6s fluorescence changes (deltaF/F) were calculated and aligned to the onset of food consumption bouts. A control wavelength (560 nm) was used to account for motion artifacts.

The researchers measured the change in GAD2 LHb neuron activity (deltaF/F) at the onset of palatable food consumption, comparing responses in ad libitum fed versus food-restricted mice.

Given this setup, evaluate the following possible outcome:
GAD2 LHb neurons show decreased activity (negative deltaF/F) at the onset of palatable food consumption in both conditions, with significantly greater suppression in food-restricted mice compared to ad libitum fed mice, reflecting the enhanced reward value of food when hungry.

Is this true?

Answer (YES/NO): NO